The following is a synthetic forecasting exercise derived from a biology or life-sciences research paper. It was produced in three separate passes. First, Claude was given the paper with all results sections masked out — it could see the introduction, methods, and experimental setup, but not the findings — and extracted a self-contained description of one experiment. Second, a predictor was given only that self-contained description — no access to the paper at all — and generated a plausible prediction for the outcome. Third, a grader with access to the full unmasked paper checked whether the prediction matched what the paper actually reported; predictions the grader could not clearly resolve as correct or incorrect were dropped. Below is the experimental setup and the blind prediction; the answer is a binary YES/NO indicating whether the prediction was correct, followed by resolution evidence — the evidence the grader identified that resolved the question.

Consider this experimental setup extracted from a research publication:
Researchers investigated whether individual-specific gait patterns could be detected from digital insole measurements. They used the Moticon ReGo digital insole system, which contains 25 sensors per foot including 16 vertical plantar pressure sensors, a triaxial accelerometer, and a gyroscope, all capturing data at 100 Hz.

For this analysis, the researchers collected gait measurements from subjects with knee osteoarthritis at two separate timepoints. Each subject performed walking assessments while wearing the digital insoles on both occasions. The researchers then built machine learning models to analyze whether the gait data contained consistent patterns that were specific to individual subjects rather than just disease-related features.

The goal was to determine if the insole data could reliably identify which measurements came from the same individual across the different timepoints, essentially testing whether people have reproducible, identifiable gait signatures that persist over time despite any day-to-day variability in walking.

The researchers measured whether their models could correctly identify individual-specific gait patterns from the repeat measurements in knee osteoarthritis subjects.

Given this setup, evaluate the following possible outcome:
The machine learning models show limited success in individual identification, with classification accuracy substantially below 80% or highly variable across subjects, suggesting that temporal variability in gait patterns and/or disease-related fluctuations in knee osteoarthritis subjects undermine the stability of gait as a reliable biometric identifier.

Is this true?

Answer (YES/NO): NO